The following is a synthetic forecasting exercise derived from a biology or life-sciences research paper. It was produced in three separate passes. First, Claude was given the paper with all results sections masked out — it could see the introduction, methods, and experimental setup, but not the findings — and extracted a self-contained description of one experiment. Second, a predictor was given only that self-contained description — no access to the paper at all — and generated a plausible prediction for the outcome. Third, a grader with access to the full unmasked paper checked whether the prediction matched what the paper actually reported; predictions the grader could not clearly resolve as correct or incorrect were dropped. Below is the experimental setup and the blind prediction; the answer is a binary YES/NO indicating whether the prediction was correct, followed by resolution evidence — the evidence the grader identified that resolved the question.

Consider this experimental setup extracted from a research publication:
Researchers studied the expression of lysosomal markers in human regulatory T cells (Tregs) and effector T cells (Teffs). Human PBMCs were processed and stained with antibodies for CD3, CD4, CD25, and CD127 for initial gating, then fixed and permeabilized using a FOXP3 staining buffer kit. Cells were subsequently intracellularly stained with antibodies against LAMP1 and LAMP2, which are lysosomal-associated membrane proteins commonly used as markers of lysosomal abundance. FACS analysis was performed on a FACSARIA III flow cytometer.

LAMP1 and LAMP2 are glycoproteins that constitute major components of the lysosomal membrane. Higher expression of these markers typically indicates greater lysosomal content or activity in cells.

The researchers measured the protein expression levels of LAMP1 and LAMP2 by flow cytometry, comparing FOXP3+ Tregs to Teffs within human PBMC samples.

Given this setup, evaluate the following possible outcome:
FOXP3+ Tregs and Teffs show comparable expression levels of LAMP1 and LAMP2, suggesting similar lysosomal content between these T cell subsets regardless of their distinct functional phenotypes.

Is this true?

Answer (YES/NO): NO